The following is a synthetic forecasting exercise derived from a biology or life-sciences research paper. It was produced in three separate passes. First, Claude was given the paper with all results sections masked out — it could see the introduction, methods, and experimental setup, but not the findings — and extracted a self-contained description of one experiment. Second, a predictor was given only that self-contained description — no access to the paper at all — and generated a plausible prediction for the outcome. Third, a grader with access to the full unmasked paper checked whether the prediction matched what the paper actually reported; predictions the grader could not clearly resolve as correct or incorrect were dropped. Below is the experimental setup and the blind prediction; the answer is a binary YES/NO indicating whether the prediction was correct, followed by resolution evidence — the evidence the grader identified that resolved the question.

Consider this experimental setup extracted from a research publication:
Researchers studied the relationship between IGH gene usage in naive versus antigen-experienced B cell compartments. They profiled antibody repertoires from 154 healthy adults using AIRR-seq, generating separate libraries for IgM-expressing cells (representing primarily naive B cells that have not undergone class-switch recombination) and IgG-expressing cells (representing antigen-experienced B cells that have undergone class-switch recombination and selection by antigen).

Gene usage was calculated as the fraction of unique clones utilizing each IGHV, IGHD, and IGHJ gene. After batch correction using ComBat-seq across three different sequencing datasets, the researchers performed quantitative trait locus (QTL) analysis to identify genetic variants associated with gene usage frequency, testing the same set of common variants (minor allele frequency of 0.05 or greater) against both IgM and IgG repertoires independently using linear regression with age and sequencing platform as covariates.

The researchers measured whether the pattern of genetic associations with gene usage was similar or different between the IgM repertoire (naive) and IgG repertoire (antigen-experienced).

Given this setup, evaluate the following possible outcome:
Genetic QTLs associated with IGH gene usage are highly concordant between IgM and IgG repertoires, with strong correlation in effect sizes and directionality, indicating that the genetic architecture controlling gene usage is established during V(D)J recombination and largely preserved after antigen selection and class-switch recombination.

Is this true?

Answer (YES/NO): YES